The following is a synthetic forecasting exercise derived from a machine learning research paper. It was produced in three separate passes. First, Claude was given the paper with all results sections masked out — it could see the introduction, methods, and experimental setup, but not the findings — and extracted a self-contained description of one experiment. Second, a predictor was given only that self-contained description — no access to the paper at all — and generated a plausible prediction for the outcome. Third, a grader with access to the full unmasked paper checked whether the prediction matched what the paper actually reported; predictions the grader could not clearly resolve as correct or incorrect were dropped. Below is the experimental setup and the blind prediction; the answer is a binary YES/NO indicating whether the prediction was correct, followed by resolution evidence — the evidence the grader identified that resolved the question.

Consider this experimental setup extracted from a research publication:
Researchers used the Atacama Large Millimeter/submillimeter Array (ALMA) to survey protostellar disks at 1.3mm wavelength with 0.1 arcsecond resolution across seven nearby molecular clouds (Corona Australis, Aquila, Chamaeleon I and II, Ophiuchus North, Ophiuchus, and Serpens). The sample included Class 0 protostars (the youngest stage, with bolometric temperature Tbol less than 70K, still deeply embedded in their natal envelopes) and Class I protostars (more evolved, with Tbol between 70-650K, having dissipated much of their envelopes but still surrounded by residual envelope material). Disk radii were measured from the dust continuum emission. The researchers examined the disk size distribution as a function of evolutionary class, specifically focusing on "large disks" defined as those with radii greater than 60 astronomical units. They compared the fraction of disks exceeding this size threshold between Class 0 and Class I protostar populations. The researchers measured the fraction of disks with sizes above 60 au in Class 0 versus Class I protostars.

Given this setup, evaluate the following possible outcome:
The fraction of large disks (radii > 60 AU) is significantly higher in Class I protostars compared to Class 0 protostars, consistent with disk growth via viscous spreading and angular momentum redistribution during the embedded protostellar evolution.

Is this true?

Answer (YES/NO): NO